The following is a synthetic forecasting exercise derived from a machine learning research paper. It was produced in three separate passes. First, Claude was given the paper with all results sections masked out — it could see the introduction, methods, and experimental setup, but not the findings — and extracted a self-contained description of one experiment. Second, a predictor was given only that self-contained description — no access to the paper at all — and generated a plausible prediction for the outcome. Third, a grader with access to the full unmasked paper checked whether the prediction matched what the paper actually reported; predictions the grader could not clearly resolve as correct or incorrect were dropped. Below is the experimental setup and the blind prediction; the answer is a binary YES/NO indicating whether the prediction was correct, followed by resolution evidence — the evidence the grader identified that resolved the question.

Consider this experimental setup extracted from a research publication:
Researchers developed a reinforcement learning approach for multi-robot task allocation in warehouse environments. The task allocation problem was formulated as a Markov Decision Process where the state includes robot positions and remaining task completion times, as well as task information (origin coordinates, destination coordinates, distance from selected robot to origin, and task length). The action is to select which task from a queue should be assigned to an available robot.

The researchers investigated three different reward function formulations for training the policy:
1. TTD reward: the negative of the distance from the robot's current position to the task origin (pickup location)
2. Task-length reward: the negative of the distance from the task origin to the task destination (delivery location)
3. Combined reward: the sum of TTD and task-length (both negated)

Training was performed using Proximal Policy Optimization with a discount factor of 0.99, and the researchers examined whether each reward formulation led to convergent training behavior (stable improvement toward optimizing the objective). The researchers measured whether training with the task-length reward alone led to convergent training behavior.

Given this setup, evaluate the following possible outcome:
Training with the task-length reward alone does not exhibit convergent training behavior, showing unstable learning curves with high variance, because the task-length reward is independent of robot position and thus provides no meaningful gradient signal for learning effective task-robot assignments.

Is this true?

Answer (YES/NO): NO